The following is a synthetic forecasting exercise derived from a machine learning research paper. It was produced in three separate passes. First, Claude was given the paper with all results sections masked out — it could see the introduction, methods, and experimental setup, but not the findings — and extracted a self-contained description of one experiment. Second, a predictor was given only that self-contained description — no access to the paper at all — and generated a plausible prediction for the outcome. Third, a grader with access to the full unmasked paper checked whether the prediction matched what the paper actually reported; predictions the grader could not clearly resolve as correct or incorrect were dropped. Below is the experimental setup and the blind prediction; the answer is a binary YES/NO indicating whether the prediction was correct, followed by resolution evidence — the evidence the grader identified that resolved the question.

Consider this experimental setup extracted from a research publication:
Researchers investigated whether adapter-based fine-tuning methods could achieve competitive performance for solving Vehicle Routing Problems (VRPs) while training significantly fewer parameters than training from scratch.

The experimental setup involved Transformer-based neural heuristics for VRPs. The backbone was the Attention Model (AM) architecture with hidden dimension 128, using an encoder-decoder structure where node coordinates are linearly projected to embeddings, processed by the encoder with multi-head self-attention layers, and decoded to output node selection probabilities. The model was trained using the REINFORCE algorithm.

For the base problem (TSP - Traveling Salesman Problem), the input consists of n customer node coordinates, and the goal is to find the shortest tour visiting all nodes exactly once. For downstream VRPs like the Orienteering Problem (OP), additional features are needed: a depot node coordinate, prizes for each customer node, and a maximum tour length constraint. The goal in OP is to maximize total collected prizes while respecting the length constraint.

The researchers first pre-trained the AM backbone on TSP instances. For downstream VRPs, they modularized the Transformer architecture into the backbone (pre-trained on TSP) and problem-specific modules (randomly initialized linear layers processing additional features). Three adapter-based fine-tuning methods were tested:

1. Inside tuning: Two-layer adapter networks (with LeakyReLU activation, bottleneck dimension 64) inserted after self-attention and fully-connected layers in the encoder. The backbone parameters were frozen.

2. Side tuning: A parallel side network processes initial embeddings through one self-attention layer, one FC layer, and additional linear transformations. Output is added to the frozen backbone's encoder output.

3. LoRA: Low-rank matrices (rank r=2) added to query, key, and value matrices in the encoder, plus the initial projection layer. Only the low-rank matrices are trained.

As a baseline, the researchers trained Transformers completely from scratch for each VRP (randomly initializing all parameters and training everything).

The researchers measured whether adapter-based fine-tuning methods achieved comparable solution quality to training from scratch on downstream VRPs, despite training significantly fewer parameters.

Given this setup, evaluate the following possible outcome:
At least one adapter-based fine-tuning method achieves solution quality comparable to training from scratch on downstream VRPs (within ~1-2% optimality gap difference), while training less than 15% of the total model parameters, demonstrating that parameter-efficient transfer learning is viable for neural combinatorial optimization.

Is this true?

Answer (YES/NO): YES